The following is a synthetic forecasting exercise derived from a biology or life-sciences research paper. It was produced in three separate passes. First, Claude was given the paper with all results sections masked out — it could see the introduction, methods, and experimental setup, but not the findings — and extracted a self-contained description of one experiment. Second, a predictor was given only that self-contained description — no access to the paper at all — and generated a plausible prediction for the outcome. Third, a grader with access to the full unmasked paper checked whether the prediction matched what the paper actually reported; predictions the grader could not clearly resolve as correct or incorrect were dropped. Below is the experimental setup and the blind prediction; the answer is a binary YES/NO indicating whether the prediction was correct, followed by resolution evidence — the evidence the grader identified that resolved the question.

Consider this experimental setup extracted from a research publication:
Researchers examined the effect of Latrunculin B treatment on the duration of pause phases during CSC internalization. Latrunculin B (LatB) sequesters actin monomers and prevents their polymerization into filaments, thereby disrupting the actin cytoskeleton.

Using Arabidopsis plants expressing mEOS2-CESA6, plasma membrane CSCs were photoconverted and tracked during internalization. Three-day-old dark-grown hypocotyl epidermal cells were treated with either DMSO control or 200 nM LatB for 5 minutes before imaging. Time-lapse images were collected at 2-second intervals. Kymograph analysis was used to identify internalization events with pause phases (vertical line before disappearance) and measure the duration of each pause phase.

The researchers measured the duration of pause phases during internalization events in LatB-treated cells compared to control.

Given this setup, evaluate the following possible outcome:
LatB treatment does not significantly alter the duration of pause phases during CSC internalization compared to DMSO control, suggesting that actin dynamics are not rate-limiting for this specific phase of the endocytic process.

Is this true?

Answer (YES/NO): NO